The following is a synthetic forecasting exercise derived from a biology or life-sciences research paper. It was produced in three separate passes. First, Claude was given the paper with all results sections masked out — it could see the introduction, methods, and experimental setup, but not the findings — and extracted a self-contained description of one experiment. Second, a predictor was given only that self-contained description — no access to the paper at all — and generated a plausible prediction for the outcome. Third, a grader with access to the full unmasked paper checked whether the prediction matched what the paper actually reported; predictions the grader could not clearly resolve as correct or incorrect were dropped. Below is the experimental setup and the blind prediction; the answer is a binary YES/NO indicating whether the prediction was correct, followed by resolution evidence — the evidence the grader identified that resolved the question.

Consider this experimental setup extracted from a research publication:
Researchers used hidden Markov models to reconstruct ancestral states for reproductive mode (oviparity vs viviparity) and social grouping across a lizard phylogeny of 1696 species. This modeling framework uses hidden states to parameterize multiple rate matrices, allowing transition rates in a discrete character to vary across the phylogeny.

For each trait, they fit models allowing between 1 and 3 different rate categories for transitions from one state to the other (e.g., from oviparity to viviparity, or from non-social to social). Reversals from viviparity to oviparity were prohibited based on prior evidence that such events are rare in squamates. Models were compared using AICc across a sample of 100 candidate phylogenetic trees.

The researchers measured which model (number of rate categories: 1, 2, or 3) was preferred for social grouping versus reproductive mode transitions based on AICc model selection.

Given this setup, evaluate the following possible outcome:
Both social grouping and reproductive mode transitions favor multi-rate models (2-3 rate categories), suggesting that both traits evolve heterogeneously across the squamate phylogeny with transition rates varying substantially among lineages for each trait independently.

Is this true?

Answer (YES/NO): YES